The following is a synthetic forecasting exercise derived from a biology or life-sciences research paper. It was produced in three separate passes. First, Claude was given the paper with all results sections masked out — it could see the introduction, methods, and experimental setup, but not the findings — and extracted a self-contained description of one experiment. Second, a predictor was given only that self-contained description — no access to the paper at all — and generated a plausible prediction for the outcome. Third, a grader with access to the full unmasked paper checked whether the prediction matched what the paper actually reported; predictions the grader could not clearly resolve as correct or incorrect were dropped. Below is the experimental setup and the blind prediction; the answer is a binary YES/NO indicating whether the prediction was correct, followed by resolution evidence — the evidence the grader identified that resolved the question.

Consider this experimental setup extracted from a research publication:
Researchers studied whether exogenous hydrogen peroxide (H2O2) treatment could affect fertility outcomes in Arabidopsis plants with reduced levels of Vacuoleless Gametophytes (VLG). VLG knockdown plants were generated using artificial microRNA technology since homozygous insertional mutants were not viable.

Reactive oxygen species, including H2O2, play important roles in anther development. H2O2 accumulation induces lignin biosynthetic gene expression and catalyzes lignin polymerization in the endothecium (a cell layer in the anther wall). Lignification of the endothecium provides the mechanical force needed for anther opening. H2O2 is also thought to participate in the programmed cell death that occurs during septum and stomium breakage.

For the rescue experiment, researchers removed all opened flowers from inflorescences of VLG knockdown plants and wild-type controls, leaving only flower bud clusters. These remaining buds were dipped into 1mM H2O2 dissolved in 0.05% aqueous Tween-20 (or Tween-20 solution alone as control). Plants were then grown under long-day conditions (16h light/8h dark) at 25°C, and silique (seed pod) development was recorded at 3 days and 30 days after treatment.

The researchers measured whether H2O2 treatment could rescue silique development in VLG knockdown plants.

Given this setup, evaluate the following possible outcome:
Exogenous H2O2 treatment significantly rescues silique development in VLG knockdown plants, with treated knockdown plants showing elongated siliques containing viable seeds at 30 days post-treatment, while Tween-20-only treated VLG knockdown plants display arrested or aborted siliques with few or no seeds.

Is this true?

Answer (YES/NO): YES